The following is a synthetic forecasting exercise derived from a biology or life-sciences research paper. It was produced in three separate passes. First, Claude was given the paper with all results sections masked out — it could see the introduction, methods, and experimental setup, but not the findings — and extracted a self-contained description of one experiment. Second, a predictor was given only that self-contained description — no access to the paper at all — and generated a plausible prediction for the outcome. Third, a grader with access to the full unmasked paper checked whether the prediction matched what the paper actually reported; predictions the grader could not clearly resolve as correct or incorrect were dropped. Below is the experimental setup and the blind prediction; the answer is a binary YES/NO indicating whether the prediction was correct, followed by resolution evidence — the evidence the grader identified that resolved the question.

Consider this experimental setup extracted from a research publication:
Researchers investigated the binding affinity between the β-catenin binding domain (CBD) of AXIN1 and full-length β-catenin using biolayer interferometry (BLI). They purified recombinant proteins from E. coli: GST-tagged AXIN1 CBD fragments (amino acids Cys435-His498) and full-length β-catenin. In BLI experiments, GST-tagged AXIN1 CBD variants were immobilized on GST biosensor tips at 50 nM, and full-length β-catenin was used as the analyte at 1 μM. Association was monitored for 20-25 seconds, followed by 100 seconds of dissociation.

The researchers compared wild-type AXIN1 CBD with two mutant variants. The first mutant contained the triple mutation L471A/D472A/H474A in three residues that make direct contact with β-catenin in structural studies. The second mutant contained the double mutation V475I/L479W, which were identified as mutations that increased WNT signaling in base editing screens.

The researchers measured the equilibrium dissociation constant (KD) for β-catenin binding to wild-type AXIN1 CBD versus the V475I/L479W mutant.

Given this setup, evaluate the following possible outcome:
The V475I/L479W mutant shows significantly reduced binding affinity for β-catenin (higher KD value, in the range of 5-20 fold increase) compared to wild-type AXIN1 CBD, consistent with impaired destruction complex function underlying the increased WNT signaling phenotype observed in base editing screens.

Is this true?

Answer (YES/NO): NO